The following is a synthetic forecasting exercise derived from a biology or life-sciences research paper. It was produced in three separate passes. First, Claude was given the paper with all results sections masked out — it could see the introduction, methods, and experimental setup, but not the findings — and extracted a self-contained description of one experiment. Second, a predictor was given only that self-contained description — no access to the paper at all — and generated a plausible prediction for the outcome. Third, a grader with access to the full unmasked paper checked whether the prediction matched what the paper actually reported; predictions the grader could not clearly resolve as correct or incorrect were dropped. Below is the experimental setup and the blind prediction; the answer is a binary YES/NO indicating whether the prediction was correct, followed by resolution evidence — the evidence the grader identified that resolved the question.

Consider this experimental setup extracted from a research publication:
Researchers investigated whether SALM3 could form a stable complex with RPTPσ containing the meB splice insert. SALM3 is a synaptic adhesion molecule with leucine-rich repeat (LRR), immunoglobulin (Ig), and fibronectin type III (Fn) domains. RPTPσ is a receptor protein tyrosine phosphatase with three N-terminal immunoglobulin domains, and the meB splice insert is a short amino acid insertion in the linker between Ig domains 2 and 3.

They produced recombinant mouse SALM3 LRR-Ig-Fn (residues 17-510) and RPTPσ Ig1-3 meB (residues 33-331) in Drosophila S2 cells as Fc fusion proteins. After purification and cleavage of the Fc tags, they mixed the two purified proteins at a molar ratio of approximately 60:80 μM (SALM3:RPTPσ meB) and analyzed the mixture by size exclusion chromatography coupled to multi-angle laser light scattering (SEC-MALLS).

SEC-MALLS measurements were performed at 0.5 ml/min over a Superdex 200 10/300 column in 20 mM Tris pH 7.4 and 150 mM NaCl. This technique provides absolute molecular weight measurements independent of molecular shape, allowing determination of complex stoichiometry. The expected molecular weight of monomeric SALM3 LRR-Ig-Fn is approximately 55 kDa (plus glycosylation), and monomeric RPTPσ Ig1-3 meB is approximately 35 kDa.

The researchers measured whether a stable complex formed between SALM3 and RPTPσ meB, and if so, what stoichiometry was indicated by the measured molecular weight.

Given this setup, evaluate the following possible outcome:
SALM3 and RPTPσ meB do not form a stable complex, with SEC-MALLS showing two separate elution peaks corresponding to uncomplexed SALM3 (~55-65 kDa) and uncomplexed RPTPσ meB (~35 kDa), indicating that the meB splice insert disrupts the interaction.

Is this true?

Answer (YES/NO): NO